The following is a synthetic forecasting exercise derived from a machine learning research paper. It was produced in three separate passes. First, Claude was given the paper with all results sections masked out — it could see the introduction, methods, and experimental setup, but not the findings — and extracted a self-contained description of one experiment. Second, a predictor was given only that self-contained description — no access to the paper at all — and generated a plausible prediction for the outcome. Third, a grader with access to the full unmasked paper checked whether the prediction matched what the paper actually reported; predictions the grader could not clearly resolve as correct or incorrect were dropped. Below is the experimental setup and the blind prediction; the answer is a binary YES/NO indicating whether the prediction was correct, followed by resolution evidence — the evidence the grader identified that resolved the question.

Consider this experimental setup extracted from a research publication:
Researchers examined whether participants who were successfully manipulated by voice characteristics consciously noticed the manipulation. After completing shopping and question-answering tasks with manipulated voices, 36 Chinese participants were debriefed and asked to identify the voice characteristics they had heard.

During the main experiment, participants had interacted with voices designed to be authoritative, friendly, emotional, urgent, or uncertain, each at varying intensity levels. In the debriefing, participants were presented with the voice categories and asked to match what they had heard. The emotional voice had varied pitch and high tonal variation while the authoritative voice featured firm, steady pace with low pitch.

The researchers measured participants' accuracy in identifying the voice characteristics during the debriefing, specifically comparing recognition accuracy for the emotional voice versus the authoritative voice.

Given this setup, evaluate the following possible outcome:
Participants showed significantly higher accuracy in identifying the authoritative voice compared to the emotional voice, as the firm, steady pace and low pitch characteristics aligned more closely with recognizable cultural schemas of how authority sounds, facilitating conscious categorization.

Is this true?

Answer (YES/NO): NO